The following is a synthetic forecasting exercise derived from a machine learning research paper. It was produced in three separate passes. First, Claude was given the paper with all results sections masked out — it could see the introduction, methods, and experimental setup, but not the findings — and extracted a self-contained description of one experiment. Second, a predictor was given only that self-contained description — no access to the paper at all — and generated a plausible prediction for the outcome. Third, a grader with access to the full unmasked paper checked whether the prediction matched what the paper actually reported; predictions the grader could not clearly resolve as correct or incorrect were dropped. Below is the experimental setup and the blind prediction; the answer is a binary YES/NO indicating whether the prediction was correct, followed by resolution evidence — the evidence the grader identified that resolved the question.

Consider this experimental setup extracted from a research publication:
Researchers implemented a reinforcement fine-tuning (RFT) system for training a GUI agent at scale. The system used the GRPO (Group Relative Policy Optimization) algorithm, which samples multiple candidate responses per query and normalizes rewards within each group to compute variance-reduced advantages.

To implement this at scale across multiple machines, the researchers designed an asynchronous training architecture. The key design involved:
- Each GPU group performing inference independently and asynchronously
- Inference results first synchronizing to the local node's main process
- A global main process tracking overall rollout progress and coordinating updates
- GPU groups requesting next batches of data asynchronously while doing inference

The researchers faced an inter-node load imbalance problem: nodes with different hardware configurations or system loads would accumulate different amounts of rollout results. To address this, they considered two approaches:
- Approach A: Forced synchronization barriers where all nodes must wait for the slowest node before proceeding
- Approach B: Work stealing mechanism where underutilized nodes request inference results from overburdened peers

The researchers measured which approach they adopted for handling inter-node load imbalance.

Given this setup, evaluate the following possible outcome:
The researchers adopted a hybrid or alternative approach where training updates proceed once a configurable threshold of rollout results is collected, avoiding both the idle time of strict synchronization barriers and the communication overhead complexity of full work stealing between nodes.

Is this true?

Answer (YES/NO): NO